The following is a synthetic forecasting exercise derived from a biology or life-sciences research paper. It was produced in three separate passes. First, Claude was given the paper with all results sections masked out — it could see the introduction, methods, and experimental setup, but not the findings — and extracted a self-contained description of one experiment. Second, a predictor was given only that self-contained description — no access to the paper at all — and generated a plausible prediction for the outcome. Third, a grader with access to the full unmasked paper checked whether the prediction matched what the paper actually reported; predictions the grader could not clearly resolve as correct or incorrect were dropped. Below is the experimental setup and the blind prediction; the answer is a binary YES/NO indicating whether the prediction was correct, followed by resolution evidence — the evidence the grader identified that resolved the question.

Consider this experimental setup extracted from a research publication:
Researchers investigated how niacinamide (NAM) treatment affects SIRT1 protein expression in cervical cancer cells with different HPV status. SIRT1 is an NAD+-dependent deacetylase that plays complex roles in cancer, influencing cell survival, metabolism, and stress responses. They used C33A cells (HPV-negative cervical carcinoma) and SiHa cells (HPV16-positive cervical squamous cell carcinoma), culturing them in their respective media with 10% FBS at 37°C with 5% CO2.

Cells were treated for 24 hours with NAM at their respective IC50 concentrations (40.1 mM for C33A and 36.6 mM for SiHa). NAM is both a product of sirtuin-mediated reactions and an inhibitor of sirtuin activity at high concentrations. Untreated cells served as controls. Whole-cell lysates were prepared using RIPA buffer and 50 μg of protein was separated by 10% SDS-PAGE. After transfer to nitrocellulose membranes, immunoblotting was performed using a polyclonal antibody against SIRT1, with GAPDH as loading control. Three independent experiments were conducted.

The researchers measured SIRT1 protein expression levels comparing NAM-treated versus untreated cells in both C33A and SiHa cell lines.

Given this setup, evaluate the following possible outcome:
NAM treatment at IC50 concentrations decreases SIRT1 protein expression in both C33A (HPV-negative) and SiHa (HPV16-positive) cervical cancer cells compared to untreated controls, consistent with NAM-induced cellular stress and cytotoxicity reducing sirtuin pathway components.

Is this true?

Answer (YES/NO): NO